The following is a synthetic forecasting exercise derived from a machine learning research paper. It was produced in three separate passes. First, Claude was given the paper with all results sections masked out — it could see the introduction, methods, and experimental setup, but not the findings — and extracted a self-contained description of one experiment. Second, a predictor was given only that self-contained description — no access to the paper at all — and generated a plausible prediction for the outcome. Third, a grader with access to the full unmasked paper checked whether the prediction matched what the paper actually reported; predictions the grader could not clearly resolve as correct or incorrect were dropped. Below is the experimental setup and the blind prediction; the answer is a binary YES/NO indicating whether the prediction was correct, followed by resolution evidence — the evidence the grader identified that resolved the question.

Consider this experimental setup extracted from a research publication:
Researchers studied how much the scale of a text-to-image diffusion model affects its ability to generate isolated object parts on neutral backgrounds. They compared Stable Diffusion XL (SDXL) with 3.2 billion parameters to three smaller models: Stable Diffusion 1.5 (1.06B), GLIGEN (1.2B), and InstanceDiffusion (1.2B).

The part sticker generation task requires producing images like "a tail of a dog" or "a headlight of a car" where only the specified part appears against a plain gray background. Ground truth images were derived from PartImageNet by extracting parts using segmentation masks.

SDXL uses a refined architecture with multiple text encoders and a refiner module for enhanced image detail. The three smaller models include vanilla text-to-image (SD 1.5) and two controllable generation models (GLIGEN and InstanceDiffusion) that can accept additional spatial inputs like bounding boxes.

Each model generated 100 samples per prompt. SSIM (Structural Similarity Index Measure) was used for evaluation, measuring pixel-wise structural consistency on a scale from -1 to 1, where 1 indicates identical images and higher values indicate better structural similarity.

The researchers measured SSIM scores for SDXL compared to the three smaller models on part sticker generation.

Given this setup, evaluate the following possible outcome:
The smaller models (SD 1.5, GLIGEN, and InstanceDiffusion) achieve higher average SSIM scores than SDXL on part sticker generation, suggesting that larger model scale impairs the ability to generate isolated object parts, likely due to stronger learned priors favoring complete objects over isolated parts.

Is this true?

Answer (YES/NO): NO